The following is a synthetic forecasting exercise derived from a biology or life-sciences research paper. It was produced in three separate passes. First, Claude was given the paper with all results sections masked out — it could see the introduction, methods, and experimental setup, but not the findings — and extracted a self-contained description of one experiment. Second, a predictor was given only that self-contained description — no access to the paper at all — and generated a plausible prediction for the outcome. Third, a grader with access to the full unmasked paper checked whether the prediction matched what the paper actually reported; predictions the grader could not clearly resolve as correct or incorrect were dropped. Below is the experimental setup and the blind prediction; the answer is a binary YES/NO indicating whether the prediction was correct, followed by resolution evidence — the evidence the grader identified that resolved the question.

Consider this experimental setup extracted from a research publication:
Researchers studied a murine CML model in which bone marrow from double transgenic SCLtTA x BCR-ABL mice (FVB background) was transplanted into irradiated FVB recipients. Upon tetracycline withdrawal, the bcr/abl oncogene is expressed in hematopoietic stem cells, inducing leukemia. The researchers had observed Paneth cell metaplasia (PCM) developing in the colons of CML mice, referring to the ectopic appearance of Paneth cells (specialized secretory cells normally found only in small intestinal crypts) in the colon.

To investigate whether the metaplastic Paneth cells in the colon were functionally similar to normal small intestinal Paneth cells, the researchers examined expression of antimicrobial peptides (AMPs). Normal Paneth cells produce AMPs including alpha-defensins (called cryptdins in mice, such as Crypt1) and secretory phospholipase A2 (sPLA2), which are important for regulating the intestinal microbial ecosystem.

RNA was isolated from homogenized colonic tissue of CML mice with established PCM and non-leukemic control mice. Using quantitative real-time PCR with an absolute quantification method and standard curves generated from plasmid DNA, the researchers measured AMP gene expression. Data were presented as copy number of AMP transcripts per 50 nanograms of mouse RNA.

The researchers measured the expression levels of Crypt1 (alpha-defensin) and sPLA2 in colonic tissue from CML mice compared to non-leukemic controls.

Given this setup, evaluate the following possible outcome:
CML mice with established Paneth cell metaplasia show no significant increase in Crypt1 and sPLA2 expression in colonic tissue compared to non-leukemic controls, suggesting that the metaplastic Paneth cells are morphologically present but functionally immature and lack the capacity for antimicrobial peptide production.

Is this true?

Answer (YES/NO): NO